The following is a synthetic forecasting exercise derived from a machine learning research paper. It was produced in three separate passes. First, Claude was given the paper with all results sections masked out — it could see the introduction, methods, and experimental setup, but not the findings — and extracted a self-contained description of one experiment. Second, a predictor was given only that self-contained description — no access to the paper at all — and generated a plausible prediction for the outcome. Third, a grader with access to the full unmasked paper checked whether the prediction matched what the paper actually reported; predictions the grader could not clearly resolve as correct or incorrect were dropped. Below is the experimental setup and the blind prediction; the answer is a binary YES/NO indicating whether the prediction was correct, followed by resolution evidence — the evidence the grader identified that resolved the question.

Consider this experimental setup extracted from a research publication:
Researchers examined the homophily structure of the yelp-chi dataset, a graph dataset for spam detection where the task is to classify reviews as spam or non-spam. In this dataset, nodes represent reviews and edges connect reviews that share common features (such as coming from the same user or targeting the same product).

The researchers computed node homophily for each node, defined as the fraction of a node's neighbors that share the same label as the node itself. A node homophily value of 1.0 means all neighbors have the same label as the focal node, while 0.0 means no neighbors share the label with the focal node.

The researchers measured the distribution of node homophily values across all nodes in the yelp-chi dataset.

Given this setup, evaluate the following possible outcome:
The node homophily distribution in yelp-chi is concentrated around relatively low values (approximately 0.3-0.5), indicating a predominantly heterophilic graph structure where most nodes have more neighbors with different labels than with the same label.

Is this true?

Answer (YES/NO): NO